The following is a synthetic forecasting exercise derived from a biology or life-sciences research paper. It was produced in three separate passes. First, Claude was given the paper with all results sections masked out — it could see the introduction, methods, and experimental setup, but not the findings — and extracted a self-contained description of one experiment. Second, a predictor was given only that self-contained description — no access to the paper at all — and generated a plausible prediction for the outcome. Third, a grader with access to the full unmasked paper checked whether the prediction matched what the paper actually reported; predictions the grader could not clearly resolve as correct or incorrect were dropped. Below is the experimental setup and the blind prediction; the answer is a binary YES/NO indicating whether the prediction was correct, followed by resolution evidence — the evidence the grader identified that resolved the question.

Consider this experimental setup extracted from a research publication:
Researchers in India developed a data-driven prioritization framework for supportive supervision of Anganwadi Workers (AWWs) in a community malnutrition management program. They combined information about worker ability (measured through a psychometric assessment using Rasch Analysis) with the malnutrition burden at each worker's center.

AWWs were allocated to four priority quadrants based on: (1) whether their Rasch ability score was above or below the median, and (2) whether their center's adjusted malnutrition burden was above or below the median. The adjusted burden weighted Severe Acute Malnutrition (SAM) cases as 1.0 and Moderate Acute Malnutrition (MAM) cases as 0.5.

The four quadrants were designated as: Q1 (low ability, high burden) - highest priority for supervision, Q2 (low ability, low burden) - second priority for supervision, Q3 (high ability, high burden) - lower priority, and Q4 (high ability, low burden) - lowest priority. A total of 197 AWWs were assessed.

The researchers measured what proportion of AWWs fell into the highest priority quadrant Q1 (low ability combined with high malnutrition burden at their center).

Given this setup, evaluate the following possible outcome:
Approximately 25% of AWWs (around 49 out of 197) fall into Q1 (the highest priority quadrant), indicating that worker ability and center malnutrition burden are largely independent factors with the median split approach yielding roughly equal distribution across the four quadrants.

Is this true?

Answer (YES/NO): NO